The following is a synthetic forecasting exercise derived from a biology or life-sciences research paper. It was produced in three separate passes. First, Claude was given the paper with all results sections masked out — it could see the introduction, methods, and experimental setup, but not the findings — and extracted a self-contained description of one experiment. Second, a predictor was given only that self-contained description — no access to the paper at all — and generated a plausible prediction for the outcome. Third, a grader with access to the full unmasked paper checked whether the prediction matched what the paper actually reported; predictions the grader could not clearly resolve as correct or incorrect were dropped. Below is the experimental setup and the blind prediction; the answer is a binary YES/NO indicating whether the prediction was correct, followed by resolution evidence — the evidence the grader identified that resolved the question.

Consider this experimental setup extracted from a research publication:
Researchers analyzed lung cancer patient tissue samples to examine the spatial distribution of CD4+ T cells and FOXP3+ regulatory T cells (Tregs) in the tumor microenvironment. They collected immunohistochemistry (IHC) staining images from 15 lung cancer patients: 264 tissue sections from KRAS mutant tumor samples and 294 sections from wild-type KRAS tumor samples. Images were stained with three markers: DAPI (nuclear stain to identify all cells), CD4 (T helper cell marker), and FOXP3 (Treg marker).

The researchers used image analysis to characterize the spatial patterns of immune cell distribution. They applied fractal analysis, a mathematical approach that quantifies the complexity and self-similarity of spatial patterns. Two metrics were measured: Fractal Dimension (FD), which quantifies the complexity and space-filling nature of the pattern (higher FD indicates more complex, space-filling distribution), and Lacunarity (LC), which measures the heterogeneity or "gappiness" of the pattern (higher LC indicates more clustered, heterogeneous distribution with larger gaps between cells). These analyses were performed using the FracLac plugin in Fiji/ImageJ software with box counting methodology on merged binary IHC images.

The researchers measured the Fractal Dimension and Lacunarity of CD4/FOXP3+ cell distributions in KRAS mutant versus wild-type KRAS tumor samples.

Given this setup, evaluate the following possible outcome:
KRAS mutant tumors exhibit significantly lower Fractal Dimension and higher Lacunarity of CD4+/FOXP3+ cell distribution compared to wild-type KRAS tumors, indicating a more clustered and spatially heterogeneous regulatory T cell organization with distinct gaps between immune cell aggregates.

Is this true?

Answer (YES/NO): NO